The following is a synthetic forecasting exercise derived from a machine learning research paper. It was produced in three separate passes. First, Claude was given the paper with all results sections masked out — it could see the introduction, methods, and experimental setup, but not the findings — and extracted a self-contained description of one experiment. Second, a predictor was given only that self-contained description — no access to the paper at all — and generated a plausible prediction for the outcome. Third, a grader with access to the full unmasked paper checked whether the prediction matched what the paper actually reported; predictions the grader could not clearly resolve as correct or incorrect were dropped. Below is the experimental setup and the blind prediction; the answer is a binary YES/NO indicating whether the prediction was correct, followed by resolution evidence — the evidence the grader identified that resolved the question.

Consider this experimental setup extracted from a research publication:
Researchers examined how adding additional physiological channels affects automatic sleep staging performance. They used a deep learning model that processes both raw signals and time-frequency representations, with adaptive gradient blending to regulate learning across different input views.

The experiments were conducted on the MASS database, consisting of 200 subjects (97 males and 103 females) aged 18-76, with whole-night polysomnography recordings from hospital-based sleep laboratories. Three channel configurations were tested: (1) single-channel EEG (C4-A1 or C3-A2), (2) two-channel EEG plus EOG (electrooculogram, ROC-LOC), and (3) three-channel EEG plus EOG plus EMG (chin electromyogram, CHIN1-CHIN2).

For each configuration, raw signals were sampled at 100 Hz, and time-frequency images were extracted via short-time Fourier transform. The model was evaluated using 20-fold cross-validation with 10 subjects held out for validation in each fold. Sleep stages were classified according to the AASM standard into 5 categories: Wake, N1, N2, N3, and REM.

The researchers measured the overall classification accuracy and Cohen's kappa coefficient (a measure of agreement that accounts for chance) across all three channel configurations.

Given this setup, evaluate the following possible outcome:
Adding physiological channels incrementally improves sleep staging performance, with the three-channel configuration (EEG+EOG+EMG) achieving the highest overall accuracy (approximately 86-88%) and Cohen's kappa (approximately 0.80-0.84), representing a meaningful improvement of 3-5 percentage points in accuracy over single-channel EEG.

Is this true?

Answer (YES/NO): NO